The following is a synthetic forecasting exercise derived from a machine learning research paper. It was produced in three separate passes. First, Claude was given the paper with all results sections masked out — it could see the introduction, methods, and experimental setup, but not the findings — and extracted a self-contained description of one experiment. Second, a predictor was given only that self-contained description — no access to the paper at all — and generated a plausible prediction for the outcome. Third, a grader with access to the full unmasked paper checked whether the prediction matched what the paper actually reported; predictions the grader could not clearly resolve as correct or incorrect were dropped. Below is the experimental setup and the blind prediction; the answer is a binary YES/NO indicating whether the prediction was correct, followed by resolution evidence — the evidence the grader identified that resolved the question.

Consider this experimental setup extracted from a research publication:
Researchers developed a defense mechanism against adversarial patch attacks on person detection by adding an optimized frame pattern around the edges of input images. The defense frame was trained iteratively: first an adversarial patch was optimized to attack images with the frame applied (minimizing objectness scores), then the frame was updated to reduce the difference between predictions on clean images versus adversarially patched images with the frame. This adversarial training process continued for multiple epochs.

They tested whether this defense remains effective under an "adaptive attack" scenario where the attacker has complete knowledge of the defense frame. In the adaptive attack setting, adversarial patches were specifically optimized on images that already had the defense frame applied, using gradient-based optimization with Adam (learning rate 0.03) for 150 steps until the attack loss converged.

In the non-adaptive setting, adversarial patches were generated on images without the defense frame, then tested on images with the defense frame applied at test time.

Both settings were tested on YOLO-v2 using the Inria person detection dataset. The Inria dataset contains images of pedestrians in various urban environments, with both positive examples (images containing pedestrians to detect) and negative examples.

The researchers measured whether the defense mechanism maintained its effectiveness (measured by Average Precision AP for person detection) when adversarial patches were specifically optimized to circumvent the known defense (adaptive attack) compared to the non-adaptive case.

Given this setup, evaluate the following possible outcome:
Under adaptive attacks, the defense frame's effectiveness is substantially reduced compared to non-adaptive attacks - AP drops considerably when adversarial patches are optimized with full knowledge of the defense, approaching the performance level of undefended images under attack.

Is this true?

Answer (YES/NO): NO